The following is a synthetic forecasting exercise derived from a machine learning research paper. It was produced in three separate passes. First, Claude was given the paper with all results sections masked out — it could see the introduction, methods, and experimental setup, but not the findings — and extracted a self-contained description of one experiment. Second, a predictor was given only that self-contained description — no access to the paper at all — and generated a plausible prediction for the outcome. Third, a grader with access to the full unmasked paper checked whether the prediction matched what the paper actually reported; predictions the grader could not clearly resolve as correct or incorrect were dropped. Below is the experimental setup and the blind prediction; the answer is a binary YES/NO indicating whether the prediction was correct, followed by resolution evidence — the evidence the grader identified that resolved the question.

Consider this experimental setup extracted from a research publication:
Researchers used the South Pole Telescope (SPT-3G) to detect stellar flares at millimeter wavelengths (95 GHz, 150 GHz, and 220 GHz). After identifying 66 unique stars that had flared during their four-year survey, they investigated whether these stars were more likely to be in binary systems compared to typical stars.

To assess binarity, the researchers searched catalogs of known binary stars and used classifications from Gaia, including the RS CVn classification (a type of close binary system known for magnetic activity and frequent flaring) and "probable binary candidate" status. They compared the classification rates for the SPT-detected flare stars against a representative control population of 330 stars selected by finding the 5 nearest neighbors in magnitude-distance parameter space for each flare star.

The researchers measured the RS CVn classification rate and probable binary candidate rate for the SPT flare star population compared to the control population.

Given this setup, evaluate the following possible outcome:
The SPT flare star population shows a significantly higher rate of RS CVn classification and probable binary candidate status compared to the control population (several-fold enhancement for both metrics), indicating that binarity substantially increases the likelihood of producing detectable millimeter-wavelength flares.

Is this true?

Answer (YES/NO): YES